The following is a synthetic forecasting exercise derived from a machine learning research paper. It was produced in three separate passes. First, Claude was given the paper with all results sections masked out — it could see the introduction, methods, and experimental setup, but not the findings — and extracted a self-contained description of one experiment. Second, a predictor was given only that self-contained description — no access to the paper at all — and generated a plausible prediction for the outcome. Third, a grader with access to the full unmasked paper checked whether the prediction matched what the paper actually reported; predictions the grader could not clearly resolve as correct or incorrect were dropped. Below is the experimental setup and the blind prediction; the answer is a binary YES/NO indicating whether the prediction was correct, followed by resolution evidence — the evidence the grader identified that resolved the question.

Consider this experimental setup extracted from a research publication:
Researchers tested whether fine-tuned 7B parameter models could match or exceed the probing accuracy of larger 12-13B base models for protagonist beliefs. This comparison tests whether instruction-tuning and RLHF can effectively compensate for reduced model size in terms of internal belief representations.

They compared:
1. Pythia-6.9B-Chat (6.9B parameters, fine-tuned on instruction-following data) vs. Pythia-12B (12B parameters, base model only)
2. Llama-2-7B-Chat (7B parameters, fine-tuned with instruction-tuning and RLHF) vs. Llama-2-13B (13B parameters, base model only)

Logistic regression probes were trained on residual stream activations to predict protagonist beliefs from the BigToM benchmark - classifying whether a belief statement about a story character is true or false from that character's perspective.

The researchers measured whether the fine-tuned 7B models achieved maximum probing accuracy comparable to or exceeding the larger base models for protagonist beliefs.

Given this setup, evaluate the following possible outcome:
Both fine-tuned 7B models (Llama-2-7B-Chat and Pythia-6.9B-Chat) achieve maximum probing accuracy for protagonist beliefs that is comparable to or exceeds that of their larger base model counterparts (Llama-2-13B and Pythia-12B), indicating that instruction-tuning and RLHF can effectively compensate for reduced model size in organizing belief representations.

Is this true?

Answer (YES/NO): YES